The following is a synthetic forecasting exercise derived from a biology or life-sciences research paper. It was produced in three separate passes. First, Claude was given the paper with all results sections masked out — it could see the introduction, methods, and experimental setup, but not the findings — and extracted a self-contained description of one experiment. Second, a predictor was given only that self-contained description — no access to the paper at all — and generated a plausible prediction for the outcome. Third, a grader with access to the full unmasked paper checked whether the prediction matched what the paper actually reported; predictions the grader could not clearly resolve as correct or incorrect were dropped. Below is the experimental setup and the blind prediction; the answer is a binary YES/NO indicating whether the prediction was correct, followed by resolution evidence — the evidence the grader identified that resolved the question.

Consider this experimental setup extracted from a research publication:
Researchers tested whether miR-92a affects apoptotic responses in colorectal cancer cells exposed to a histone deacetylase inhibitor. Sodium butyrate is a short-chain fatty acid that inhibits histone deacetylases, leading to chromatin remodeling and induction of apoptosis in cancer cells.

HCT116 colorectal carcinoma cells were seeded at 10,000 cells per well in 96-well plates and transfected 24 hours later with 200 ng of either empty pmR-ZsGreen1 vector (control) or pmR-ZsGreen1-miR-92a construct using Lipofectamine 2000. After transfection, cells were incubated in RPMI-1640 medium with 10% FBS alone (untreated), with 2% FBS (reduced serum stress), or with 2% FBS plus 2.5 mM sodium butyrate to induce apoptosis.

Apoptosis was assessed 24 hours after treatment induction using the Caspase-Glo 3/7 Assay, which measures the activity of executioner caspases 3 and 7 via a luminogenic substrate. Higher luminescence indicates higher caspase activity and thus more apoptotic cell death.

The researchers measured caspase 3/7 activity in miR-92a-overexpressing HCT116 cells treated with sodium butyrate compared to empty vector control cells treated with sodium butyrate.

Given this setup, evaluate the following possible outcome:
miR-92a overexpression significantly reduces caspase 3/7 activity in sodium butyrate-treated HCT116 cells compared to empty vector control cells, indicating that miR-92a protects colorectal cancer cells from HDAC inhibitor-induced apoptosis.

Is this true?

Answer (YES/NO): YES